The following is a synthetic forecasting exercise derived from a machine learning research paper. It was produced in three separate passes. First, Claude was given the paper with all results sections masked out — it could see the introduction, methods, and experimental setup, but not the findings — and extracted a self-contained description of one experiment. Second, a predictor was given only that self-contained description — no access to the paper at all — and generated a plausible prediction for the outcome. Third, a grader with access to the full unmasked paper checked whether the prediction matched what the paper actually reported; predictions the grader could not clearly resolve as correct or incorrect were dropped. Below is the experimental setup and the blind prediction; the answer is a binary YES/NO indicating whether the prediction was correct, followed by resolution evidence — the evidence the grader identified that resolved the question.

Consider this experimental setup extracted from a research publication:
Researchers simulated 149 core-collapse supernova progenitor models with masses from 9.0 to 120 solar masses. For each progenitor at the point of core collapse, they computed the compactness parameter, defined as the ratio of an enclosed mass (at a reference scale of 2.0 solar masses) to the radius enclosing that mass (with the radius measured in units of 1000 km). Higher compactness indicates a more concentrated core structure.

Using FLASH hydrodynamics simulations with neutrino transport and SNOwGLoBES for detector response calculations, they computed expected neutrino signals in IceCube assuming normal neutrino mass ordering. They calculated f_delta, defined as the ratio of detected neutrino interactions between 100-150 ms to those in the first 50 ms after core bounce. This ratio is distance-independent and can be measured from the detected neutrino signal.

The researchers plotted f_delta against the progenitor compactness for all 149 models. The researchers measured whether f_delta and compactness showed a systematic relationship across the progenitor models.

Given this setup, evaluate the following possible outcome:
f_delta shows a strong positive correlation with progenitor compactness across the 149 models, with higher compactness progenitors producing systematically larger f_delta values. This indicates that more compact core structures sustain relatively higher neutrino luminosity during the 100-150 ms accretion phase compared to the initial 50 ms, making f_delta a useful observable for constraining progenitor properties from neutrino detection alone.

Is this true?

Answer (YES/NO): YES